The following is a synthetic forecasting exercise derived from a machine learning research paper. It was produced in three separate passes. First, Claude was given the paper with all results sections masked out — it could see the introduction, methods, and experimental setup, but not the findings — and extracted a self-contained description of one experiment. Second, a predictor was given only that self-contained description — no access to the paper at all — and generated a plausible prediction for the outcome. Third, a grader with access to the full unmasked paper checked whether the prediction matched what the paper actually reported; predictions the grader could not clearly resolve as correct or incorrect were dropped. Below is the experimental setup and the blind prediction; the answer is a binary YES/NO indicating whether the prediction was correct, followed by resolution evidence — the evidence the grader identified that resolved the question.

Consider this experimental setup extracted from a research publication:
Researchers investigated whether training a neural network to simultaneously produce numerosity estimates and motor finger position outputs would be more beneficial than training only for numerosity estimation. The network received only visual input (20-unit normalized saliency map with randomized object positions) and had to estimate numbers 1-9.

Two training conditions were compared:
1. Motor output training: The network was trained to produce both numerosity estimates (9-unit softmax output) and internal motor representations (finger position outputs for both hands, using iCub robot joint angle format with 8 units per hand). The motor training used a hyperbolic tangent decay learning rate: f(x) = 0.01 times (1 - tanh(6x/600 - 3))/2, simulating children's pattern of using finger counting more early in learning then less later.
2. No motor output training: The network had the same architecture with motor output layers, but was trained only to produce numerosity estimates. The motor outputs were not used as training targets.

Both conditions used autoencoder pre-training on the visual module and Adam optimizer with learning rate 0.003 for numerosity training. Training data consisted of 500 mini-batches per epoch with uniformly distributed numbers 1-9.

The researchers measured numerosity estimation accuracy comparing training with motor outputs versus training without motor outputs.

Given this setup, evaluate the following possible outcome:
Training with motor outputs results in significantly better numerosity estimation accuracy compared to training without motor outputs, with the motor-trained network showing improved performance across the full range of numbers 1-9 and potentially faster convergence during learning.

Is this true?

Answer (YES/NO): NO